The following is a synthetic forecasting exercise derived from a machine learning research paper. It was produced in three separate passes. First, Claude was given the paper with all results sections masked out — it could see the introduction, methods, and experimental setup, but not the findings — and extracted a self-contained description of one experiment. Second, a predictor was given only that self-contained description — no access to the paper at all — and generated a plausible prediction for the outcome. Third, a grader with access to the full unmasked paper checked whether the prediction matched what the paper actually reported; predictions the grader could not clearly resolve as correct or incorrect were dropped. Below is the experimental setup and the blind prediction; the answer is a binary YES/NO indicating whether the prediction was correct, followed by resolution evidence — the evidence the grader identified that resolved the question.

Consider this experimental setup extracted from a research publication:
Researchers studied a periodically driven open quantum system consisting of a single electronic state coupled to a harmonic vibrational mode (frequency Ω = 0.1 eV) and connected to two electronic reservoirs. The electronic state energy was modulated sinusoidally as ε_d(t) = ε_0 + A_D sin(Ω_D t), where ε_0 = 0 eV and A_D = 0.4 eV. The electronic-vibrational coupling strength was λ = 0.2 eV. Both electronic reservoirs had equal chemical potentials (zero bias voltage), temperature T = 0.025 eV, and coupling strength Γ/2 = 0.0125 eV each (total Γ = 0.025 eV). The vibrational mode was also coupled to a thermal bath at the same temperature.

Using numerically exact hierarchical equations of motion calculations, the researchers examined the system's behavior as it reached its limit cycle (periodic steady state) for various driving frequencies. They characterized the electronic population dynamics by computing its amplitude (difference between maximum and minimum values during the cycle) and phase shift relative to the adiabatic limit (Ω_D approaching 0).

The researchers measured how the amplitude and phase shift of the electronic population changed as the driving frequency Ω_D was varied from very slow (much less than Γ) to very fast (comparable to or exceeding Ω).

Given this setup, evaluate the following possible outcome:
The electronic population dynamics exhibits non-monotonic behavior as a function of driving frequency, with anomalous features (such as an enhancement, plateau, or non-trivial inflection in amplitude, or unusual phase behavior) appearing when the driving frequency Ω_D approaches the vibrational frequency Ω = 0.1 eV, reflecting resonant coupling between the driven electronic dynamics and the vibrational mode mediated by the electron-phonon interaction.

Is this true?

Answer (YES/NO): YES